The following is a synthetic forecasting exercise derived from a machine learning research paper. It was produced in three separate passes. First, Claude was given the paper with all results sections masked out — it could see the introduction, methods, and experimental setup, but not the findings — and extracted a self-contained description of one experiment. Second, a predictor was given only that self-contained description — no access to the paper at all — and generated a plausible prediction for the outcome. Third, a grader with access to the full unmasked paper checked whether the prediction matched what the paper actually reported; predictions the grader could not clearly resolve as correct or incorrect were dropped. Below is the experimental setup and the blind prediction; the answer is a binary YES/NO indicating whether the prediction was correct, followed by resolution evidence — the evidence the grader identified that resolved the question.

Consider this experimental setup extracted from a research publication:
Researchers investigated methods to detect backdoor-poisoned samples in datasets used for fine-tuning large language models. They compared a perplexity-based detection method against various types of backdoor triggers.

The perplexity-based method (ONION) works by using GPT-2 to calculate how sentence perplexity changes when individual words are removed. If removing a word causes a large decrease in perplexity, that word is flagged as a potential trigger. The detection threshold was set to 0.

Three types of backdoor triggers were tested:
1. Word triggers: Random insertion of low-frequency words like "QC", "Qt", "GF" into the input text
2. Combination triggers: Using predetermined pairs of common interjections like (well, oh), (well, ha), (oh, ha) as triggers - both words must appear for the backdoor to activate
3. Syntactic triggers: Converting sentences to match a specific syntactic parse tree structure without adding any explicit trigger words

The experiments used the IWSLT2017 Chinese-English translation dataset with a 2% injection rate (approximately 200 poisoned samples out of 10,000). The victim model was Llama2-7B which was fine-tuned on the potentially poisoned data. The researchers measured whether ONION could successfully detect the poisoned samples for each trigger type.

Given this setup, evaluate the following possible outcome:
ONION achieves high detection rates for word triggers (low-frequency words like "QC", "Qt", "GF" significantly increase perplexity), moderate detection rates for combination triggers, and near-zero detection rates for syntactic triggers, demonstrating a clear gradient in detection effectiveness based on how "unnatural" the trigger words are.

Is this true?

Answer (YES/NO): NO